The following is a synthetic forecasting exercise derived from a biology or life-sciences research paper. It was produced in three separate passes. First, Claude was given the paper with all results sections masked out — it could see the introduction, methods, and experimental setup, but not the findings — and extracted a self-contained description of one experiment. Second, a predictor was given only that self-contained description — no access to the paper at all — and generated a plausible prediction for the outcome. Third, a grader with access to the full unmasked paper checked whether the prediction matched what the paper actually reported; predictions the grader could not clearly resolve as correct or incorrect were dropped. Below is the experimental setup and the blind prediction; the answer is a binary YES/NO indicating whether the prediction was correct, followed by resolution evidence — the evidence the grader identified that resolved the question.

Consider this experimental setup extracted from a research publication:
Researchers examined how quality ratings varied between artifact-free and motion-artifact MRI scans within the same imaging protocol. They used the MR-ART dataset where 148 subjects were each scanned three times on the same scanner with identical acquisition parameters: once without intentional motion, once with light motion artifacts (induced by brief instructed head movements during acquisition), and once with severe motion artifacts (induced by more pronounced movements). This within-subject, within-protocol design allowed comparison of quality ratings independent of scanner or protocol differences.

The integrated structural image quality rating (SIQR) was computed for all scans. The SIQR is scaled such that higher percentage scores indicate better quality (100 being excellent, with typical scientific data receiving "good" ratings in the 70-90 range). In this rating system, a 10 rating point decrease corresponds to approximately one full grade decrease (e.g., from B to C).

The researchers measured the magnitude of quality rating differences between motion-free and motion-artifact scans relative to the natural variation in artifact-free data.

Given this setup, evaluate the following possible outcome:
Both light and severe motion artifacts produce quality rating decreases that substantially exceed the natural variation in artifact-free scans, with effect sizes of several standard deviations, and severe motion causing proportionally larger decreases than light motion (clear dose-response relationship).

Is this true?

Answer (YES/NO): YES